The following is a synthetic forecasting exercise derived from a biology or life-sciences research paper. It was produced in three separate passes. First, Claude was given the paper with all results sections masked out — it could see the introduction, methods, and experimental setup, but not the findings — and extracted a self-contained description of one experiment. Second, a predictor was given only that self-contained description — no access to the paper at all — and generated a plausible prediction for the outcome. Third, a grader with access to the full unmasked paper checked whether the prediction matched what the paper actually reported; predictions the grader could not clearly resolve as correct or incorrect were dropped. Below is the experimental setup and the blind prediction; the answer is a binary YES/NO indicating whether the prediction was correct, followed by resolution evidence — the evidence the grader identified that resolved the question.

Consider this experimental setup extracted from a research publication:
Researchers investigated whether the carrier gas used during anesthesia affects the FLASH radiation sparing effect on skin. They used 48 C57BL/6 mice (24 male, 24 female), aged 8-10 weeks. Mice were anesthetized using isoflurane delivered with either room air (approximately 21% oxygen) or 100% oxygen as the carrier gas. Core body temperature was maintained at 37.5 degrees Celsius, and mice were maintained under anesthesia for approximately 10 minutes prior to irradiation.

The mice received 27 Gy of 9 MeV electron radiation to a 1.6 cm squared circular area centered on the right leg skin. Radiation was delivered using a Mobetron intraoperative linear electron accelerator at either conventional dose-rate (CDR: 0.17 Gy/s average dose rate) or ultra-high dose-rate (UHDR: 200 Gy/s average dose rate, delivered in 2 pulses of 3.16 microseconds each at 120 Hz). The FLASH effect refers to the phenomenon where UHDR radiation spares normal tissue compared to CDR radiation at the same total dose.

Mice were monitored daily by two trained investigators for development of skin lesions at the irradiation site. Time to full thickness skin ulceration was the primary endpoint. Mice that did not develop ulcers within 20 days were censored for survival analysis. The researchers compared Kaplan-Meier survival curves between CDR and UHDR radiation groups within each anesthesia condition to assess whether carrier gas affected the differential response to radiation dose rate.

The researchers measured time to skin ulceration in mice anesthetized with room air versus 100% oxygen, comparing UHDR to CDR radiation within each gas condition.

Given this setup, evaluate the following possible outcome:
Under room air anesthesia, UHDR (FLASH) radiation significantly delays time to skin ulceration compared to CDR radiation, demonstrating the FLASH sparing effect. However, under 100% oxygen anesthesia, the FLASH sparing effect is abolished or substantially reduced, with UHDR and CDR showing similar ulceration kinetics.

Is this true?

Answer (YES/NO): YES